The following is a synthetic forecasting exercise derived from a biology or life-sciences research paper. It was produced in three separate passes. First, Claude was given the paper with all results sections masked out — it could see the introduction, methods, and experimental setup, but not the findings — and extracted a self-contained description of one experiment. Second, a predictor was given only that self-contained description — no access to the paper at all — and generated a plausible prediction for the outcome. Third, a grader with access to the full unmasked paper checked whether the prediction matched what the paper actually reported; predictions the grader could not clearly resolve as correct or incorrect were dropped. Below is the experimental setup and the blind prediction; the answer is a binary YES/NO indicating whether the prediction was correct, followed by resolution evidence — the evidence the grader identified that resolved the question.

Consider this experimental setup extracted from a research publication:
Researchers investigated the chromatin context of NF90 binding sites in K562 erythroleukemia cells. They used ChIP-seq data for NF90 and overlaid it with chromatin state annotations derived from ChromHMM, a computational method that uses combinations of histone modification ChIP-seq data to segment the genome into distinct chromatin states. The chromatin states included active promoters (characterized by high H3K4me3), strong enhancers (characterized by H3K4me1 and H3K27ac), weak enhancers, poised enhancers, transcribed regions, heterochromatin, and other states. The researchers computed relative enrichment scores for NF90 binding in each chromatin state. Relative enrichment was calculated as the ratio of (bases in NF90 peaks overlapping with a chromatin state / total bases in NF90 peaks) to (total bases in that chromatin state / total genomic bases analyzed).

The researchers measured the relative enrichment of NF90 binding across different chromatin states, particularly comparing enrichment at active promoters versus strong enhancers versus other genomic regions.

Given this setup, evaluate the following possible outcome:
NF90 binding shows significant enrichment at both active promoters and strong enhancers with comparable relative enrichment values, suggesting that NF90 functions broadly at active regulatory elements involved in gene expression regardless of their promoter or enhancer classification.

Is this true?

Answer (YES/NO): NO